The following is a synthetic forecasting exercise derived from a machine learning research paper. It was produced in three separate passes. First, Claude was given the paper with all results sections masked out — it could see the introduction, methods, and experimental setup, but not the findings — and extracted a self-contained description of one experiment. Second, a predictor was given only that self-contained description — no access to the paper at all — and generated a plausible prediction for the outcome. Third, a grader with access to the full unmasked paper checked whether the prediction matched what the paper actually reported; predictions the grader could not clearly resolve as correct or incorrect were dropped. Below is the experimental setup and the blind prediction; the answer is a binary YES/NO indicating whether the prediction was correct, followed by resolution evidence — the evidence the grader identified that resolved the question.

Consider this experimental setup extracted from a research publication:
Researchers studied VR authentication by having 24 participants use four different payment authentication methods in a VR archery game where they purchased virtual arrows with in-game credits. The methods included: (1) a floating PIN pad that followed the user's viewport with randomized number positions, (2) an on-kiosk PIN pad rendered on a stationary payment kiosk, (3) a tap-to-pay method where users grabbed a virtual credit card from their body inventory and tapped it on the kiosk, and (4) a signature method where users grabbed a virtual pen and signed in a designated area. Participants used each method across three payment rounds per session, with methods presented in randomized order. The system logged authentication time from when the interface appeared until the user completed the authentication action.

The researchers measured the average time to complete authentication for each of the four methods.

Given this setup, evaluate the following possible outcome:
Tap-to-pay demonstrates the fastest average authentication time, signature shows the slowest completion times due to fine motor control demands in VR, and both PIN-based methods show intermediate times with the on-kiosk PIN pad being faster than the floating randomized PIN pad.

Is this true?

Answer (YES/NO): YES